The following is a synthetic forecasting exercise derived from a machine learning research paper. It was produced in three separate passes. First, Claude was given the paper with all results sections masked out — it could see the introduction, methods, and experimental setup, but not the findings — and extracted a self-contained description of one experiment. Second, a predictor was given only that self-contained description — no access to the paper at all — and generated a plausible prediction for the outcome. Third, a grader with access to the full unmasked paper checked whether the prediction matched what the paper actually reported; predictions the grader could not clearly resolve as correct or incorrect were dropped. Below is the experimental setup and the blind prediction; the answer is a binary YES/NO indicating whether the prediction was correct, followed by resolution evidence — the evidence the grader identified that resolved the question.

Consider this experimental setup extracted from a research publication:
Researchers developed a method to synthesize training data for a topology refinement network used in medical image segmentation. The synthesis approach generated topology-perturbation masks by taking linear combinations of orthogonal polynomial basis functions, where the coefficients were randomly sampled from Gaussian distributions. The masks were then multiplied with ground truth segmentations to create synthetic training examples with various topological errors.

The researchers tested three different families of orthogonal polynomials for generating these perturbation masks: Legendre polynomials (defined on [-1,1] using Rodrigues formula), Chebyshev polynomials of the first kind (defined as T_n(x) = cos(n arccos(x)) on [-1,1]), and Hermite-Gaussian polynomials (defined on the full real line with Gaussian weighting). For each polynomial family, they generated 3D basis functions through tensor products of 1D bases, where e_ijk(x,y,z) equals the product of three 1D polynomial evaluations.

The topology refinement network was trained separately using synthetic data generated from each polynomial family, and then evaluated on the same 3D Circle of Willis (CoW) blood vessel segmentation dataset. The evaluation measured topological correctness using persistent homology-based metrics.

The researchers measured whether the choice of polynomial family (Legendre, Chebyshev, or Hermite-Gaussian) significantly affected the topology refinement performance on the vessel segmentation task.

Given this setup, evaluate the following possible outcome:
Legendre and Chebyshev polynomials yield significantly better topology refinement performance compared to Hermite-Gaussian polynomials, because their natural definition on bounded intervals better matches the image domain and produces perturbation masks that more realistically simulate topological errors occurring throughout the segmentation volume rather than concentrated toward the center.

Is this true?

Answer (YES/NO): NO